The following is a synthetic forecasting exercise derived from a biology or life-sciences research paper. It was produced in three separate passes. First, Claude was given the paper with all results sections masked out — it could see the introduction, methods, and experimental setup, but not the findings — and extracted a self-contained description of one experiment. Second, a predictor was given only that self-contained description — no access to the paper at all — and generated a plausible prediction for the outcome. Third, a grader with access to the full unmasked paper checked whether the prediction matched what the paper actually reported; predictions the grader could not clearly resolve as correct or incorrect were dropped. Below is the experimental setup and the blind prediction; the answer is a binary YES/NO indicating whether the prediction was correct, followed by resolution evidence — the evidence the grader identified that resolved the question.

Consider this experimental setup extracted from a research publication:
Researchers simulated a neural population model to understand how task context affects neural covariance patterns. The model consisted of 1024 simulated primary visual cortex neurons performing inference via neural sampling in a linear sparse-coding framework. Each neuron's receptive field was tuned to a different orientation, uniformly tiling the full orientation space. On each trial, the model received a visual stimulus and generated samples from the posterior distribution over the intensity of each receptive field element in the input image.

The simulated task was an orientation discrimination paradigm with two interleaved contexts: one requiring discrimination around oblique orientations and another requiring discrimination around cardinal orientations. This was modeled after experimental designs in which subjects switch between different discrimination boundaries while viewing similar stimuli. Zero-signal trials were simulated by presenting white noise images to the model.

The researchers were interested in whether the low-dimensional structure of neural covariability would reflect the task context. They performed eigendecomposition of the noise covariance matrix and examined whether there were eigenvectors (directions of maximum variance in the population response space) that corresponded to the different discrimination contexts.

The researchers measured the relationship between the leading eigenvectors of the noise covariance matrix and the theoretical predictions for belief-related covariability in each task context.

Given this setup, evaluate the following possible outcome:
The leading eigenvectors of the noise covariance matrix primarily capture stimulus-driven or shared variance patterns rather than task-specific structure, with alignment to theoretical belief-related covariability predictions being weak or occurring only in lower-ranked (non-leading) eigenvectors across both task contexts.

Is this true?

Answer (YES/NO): NO